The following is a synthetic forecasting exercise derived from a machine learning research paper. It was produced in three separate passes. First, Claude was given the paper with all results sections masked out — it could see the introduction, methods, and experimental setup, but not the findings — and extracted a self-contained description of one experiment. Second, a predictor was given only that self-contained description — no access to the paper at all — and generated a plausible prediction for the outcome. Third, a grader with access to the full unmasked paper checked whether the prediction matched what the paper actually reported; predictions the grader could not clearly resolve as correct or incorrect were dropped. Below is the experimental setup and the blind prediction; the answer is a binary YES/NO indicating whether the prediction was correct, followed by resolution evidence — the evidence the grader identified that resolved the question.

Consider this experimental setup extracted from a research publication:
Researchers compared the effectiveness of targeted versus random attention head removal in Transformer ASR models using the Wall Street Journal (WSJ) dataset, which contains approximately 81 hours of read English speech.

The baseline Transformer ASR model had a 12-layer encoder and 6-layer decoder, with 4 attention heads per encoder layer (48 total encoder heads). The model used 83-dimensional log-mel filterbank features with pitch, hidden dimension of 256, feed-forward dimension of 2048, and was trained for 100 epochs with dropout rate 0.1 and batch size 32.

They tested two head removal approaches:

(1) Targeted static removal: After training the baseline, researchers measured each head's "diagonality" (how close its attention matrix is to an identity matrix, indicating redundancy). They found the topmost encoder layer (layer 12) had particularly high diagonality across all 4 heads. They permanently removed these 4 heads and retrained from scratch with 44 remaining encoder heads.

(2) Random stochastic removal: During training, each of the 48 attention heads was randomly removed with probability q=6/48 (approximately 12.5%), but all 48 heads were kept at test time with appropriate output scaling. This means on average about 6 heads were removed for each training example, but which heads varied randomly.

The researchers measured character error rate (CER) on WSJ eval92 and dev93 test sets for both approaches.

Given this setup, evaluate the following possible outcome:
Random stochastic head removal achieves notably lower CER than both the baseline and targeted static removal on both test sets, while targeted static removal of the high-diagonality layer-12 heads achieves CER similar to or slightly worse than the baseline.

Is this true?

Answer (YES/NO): NO